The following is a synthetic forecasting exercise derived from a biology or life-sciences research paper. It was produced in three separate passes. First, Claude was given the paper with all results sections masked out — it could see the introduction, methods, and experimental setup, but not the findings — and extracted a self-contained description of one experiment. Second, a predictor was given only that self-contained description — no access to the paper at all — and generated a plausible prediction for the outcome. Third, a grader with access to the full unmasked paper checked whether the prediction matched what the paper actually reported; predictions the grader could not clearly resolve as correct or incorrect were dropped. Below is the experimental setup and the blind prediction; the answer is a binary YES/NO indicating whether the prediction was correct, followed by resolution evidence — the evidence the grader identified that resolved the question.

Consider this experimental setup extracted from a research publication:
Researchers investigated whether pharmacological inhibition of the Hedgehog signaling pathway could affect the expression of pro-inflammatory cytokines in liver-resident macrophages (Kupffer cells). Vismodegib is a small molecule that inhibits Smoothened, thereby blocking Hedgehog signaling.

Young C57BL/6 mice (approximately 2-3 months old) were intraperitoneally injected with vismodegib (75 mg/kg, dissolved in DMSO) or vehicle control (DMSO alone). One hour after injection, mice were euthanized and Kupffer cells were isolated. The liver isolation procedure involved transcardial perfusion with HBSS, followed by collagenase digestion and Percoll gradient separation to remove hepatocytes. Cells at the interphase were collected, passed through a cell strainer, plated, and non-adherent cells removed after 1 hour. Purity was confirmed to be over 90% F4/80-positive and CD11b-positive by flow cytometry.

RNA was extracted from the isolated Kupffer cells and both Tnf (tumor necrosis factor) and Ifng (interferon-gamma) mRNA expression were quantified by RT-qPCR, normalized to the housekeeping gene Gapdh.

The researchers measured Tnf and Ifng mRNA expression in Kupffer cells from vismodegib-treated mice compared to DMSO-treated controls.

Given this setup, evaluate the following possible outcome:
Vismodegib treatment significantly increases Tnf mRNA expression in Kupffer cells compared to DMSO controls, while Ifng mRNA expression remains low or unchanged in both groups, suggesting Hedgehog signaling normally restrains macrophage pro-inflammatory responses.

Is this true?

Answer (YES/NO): NO